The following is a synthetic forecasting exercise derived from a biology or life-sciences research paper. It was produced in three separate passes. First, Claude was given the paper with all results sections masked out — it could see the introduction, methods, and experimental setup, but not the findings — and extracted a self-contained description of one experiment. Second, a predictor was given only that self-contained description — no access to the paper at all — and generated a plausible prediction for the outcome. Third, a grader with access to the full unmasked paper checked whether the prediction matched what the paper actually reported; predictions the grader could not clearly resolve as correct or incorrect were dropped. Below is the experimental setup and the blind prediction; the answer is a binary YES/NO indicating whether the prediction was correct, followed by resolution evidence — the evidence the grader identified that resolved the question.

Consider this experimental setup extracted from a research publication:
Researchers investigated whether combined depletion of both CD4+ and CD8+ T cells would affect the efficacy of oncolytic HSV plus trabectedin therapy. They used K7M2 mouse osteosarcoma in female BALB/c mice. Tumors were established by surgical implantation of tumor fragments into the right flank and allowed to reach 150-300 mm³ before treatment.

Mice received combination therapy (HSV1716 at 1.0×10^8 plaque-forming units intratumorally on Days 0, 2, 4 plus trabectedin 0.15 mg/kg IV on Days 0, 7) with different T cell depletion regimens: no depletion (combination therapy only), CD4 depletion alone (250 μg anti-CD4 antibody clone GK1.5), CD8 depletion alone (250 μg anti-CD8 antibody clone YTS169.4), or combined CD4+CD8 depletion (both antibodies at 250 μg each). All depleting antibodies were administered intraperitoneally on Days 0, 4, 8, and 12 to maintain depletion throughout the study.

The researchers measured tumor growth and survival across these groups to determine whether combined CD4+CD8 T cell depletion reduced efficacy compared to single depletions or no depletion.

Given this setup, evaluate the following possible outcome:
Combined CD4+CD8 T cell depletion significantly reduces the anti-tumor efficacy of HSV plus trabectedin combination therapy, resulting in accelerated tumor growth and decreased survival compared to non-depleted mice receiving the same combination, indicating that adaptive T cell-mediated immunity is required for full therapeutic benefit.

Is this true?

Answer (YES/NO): NO